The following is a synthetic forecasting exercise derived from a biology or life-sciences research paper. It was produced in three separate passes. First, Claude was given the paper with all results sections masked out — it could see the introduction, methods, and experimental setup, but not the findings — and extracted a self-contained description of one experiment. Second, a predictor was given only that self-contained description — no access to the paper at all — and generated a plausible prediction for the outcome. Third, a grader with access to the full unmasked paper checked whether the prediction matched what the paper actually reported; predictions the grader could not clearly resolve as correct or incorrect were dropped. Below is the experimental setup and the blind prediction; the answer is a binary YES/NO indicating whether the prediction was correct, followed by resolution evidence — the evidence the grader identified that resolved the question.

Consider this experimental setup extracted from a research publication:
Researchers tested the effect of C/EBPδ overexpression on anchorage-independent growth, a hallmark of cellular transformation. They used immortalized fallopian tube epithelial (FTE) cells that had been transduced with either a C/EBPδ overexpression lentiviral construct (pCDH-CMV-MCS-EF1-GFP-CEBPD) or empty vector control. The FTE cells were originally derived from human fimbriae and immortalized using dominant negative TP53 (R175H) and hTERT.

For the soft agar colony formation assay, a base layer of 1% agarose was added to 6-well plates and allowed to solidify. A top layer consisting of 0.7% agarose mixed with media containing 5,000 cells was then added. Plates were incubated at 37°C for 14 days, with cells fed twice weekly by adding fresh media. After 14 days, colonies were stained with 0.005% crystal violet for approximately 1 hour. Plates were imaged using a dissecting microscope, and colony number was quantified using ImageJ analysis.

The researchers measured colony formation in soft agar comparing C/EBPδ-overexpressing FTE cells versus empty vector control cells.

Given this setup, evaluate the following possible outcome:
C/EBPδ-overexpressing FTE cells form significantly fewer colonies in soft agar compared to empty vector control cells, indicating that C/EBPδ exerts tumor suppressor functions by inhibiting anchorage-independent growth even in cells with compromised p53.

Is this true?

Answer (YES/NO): YES